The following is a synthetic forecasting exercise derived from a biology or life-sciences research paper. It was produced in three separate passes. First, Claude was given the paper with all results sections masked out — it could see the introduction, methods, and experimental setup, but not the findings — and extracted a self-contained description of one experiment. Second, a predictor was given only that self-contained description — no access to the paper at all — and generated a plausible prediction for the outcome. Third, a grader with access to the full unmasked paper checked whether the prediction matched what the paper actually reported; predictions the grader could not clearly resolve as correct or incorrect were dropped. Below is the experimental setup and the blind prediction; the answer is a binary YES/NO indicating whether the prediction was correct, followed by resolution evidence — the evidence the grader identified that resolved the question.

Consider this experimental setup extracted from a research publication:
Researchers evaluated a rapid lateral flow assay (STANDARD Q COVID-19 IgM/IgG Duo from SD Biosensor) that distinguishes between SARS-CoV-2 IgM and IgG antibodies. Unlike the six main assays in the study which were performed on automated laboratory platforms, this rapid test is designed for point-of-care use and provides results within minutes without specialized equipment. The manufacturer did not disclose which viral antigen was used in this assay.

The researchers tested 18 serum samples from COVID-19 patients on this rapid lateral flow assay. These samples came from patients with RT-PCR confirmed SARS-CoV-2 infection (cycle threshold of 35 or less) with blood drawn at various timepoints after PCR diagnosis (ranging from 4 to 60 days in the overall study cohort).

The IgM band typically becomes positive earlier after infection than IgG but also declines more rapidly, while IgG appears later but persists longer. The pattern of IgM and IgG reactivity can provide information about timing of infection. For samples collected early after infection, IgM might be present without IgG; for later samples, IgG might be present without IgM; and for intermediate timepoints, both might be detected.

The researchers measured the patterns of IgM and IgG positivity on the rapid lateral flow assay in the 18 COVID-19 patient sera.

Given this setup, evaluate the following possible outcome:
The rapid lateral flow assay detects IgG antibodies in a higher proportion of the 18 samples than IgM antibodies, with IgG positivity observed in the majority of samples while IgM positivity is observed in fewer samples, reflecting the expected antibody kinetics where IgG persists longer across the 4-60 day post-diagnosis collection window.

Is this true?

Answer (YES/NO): NO